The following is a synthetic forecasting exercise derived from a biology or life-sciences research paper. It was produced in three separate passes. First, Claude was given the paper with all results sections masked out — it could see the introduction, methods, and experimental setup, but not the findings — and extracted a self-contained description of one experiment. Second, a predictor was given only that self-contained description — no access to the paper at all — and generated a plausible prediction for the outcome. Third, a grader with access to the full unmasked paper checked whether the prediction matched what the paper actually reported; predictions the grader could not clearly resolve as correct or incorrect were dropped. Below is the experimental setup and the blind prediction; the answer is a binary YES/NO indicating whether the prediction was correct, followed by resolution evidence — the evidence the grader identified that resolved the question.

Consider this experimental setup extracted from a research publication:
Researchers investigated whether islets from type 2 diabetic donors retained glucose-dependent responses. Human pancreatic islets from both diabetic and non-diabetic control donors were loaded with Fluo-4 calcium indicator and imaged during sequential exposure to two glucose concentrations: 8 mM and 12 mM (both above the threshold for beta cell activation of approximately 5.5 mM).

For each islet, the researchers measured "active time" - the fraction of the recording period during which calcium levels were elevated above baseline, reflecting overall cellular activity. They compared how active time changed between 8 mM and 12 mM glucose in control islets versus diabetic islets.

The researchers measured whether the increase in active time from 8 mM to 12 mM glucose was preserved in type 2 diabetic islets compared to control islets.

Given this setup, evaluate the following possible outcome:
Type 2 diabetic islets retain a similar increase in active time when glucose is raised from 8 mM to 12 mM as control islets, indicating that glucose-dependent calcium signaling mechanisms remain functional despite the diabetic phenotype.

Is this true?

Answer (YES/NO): YES